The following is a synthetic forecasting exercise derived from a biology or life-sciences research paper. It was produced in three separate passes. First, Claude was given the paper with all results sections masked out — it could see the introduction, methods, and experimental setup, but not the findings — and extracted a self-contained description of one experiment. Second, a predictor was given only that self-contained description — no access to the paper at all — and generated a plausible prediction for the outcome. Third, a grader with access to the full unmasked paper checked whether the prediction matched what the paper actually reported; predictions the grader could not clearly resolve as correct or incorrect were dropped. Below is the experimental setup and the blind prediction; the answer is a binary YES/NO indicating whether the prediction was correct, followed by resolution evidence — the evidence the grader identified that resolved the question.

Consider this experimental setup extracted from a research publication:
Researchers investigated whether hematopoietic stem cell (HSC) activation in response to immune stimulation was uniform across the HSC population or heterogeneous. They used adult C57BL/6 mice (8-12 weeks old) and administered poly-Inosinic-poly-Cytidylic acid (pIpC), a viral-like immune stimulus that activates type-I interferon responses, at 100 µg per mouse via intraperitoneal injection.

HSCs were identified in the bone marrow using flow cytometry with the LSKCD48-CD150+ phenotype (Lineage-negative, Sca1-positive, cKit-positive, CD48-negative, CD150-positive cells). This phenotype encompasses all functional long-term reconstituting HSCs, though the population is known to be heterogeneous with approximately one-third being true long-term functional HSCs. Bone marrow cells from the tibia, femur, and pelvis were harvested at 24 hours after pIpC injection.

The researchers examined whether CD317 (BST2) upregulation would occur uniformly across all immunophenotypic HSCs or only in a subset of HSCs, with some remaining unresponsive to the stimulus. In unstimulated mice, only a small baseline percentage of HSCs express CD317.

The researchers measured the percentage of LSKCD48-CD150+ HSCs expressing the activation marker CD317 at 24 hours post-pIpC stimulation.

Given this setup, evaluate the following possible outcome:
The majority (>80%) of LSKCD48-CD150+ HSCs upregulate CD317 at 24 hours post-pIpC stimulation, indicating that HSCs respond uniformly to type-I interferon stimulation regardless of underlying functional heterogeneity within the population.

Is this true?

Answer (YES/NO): YES